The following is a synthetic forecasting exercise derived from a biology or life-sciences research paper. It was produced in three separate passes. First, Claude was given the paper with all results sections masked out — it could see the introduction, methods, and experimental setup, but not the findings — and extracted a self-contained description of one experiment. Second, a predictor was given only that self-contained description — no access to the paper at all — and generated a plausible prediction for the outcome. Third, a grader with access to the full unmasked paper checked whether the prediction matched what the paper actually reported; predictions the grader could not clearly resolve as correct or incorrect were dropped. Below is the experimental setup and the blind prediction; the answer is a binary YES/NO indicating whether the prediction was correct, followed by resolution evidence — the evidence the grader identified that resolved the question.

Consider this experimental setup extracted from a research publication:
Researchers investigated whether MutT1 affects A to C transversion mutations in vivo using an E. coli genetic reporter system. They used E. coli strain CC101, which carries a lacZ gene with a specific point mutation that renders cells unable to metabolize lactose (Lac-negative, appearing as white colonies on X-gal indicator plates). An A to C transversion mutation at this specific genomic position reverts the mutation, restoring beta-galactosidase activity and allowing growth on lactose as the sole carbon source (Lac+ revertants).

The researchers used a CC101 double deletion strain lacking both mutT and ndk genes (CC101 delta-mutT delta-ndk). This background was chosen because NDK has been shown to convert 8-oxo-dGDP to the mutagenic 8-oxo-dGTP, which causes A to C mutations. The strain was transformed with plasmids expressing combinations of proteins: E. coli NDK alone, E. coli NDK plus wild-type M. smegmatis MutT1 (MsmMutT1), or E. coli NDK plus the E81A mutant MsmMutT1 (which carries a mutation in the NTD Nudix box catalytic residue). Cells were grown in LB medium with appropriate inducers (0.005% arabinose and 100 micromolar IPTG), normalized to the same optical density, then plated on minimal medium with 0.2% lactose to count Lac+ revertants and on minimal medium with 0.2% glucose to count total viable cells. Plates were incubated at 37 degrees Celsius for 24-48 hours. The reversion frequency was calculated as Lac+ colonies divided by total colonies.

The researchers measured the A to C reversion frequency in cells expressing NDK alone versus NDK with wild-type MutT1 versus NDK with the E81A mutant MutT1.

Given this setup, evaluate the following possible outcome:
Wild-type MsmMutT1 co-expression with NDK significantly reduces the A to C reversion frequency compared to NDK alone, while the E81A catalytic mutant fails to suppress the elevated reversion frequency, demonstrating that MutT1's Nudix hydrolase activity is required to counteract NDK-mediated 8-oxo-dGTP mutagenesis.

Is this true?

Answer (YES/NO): YES